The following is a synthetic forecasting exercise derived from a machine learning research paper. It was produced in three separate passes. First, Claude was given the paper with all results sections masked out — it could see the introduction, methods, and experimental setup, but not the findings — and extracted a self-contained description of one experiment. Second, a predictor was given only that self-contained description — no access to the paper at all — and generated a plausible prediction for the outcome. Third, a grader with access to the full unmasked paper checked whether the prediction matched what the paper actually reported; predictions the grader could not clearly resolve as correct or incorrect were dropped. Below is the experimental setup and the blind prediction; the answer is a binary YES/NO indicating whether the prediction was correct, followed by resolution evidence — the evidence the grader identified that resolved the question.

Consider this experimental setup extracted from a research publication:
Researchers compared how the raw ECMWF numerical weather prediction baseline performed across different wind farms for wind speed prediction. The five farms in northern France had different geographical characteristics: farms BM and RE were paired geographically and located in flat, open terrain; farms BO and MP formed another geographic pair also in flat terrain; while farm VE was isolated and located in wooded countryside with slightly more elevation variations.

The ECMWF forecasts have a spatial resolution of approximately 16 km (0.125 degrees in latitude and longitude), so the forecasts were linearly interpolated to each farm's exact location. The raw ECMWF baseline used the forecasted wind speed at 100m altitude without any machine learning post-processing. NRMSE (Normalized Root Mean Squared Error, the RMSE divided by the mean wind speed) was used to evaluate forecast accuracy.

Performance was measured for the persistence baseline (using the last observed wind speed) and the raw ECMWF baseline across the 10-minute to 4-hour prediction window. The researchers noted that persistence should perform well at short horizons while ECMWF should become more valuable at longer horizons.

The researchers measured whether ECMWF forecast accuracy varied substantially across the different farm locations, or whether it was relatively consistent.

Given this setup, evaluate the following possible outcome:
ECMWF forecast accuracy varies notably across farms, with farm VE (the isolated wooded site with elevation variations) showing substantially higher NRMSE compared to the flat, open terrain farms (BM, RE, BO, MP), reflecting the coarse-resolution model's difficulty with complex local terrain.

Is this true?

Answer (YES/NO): YES